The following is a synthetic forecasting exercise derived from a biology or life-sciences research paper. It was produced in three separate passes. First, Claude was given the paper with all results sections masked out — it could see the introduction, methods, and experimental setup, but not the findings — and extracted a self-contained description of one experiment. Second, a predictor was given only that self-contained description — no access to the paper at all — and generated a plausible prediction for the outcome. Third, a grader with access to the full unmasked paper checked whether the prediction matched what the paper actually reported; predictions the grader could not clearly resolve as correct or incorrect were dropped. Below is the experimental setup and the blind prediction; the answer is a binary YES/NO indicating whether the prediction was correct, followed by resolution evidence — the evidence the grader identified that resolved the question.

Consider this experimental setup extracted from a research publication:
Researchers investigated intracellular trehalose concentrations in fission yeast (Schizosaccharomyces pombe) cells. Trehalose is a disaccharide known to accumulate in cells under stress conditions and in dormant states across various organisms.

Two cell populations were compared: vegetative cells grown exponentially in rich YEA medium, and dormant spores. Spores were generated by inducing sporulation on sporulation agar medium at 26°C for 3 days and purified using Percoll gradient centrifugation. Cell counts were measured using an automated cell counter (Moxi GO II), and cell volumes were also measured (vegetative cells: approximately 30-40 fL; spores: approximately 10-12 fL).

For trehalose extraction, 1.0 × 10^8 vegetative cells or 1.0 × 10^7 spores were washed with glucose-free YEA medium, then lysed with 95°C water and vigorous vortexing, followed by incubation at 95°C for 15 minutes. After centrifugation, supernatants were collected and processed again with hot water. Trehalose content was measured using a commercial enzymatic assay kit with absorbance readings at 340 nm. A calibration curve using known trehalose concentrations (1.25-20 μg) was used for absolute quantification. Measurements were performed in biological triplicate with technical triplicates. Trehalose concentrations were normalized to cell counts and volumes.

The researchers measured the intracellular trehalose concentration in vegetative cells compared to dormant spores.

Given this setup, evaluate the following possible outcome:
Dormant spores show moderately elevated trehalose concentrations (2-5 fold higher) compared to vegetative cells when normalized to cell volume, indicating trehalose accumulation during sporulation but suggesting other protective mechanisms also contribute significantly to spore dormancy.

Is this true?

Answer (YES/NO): NO